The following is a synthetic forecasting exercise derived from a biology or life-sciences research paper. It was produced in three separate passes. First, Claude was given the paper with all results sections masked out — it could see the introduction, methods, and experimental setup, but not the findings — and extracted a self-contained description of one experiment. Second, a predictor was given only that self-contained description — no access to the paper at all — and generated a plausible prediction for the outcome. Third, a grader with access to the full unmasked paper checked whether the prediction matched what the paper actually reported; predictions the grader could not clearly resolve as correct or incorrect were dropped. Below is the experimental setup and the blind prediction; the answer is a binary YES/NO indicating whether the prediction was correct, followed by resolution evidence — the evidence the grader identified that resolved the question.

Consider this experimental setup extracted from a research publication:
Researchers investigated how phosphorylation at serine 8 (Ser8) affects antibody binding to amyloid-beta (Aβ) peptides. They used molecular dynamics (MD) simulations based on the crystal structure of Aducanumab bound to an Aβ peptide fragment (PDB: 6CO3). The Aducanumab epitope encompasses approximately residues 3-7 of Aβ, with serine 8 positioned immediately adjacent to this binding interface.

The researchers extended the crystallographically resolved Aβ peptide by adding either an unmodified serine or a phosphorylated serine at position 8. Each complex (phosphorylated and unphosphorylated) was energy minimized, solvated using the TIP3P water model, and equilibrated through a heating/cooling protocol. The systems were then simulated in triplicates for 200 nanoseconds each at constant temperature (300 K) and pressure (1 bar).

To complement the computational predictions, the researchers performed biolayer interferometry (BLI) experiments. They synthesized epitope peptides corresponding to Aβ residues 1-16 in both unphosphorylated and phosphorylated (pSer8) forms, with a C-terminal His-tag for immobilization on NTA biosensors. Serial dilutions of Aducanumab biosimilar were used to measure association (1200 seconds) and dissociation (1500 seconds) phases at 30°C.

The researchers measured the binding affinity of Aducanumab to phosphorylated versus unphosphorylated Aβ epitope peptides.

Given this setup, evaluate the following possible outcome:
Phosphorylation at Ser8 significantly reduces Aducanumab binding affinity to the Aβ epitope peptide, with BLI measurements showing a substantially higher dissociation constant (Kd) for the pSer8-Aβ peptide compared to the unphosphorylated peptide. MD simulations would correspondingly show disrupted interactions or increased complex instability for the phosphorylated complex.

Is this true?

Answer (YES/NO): NO